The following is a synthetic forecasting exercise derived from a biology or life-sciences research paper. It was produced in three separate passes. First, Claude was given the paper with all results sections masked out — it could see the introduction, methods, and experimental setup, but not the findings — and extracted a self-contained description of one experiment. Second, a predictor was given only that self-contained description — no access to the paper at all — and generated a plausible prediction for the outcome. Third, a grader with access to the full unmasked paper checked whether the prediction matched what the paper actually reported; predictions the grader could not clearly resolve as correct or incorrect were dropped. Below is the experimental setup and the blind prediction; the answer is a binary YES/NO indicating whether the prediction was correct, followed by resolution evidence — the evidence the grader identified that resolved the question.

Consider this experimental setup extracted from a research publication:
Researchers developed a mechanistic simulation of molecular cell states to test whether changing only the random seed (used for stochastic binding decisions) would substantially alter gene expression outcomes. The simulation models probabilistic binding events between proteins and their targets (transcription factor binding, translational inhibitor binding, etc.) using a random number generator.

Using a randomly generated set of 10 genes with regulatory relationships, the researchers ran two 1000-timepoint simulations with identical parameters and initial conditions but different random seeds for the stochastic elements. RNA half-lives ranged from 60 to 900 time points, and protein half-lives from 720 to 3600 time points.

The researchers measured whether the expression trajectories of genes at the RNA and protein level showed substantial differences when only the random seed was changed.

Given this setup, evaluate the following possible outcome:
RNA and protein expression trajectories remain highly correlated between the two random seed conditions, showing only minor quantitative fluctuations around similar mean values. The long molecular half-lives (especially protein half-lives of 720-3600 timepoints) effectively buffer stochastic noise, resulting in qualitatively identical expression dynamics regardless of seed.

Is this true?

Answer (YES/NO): NO